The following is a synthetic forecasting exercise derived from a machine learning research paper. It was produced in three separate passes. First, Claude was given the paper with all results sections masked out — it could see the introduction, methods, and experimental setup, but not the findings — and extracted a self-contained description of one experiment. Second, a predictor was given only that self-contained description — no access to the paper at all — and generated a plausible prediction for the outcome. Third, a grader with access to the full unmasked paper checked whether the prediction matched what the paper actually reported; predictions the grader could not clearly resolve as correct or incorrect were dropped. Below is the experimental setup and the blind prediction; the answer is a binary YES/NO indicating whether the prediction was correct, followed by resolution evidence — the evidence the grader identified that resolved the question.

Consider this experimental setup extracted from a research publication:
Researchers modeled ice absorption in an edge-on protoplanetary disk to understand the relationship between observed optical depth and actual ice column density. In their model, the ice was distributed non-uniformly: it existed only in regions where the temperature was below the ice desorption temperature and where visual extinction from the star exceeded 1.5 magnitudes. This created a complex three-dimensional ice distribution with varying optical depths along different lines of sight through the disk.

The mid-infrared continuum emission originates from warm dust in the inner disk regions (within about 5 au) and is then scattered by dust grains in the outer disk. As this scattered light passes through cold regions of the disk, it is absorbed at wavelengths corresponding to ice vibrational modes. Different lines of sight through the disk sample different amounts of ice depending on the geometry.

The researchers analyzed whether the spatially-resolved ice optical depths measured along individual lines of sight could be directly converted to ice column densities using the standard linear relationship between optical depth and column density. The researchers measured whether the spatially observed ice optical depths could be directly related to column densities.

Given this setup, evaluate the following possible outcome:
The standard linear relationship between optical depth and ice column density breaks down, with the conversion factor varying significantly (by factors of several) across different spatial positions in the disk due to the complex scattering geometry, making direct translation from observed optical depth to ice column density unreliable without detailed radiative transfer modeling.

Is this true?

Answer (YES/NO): YES